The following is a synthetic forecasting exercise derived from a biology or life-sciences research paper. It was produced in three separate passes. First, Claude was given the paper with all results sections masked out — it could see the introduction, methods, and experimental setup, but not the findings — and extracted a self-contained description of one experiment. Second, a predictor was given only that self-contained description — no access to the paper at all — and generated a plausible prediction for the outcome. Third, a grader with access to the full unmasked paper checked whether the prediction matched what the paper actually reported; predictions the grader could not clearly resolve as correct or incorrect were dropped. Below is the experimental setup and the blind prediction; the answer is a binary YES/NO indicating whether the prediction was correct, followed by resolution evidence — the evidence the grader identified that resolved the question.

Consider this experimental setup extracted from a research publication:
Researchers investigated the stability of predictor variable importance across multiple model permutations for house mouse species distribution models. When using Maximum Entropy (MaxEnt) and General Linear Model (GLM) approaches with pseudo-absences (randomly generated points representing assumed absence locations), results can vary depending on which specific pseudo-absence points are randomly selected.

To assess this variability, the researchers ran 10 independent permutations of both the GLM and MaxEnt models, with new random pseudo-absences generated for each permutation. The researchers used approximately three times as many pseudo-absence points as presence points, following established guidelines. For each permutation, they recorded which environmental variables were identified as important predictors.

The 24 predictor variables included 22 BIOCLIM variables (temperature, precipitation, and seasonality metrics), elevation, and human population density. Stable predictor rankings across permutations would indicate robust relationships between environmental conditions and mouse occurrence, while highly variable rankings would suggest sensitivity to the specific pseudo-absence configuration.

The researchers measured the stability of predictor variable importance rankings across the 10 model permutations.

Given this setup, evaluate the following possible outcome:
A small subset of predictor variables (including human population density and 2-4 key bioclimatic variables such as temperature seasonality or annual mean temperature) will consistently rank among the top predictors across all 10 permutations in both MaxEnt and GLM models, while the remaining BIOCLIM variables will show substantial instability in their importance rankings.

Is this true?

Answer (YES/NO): NO